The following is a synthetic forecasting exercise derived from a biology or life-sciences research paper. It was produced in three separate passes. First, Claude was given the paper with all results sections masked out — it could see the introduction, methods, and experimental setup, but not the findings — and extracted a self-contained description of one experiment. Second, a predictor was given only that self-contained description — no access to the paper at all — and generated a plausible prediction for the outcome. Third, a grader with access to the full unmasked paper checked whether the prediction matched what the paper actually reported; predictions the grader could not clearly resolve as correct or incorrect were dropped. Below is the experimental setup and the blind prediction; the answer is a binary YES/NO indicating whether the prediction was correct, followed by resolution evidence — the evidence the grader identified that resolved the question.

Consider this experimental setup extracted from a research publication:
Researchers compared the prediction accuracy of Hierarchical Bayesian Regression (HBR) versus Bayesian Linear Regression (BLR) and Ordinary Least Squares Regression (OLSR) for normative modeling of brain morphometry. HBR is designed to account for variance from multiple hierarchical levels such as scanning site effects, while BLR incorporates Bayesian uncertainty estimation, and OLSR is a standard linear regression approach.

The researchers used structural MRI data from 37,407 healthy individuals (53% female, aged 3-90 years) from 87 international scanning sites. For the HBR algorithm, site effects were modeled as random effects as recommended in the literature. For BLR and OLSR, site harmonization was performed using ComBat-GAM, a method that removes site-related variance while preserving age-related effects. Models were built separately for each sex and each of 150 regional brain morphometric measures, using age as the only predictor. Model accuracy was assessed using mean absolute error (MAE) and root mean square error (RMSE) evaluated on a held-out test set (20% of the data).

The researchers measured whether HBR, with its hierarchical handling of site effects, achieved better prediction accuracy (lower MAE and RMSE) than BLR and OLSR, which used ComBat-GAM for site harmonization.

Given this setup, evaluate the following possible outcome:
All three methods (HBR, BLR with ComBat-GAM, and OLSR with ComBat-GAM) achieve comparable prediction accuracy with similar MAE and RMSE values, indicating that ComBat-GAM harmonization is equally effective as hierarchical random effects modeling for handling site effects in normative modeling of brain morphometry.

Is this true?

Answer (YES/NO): NO